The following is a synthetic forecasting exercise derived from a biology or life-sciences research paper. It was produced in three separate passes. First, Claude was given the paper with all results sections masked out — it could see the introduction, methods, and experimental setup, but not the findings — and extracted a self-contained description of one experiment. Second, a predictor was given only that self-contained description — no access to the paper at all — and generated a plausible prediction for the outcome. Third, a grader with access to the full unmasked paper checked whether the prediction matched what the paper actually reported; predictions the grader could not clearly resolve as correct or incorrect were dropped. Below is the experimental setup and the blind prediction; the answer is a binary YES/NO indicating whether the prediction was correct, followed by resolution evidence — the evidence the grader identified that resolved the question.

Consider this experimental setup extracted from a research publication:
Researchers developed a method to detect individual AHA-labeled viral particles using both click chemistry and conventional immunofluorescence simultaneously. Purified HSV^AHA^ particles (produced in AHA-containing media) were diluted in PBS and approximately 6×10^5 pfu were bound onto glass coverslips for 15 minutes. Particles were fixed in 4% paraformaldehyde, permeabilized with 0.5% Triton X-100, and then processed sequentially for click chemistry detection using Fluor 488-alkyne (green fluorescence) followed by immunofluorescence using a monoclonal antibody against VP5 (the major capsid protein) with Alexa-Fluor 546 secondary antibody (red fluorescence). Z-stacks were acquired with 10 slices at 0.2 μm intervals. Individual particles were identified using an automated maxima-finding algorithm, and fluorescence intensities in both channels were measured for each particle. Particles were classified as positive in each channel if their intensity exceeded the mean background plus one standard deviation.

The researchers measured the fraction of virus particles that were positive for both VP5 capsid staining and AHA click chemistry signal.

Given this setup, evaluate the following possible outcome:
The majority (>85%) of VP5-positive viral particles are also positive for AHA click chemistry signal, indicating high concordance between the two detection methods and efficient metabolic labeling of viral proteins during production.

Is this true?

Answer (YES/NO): YES